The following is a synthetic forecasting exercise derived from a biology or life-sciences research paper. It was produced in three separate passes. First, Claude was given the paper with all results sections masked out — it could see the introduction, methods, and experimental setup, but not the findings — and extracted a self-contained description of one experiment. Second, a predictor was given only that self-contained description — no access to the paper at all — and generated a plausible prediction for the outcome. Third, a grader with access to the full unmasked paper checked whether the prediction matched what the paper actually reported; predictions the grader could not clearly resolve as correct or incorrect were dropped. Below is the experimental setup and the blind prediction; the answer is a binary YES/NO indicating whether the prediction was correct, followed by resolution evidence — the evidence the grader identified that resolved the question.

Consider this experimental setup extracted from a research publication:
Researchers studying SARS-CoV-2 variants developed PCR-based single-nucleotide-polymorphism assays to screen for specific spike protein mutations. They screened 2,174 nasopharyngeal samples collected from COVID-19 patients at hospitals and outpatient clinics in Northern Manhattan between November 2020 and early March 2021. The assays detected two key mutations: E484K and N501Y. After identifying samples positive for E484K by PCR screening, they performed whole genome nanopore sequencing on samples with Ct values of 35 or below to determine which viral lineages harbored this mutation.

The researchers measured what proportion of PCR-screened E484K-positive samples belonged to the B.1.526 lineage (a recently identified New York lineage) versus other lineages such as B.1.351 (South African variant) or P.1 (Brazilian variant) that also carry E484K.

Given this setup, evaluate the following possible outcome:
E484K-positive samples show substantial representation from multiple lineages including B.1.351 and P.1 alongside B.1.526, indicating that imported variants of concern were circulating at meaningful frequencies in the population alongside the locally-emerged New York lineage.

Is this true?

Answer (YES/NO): NO